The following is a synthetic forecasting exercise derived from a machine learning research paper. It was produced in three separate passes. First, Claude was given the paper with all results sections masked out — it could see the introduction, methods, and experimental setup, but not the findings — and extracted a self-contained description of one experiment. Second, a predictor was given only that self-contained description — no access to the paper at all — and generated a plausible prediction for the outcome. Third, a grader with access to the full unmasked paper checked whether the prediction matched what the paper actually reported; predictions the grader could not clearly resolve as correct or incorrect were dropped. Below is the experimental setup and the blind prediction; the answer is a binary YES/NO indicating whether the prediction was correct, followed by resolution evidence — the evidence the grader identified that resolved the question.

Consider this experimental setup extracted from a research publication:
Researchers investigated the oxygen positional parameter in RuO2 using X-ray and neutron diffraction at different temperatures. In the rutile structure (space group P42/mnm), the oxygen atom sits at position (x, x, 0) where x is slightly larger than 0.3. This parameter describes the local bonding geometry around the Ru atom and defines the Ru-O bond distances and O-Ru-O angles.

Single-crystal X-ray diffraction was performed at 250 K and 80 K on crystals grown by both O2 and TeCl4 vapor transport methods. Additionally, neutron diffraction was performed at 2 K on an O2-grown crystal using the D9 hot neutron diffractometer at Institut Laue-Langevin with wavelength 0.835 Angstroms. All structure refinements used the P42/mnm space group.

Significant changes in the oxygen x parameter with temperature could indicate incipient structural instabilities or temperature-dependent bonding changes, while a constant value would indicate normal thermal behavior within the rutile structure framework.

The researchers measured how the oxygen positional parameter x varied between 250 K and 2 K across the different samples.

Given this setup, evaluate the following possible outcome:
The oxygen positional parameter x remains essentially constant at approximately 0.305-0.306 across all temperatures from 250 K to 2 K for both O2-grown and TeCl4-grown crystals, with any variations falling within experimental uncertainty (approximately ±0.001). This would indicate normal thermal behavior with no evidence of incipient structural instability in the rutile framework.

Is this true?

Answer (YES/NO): YES